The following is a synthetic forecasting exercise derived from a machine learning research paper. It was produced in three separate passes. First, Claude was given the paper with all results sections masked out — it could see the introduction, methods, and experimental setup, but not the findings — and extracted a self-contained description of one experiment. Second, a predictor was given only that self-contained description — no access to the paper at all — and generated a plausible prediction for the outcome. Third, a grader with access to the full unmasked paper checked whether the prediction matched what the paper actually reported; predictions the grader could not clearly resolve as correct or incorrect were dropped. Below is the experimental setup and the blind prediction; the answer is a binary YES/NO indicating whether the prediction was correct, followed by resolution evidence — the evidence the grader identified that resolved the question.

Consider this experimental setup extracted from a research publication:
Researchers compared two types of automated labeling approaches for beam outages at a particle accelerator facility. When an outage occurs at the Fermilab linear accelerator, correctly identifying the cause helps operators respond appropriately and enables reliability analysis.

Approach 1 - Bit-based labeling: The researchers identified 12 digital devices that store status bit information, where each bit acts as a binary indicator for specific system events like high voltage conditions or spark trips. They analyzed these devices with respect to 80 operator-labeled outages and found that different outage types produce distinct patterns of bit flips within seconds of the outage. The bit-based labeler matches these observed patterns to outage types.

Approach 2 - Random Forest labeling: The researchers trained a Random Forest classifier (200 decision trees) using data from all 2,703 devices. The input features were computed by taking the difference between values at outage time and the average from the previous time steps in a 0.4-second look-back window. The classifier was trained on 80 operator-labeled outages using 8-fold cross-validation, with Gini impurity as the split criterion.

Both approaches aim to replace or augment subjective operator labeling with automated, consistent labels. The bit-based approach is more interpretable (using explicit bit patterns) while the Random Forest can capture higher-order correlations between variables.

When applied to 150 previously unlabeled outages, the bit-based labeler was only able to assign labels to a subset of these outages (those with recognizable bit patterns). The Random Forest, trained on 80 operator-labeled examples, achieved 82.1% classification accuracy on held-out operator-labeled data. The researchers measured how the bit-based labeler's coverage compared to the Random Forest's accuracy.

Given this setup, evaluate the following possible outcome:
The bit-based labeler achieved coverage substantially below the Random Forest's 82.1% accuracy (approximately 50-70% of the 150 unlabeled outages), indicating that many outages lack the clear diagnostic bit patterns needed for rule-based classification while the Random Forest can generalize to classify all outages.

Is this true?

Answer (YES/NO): NO